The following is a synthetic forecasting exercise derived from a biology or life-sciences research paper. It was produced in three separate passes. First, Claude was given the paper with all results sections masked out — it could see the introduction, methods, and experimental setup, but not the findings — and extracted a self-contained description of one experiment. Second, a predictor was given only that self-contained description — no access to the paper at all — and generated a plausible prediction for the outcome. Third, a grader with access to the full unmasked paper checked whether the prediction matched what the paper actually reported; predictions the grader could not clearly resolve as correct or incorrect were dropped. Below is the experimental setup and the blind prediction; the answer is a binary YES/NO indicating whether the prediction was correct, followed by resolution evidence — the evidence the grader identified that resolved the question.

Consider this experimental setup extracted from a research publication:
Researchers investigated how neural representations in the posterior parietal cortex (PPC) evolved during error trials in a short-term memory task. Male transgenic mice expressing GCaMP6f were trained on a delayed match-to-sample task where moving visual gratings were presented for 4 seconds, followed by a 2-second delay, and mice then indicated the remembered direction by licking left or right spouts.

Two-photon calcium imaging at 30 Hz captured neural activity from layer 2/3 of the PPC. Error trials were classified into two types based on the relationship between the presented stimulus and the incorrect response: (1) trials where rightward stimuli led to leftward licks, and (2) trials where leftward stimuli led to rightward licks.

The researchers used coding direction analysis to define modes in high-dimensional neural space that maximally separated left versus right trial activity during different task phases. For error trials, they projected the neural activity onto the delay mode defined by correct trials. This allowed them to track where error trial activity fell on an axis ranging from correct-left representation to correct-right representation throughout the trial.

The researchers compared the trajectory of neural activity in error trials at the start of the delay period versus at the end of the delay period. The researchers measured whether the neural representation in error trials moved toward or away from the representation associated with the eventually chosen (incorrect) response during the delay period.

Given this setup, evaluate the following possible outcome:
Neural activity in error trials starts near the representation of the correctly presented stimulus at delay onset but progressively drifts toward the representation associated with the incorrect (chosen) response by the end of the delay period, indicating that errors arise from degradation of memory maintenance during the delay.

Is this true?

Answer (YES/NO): YES